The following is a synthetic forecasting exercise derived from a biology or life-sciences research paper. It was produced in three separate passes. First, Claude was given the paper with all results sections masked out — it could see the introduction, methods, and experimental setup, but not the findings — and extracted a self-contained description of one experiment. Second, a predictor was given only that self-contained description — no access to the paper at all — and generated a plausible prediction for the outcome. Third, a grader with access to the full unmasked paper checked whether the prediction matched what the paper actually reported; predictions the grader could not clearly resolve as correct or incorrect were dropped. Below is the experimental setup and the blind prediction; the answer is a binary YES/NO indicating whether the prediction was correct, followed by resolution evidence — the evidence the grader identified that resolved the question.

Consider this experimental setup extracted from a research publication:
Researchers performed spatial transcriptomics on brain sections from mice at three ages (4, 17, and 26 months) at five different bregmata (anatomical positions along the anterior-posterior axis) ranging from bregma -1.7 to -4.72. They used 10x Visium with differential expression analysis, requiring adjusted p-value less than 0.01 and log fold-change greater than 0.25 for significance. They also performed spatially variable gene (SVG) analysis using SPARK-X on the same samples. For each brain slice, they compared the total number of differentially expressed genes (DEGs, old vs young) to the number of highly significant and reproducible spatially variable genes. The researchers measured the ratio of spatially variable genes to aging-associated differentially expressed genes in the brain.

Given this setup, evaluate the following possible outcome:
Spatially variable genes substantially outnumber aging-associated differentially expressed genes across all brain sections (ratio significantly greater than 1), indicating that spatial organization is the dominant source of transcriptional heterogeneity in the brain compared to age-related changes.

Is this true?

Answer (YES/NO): YES